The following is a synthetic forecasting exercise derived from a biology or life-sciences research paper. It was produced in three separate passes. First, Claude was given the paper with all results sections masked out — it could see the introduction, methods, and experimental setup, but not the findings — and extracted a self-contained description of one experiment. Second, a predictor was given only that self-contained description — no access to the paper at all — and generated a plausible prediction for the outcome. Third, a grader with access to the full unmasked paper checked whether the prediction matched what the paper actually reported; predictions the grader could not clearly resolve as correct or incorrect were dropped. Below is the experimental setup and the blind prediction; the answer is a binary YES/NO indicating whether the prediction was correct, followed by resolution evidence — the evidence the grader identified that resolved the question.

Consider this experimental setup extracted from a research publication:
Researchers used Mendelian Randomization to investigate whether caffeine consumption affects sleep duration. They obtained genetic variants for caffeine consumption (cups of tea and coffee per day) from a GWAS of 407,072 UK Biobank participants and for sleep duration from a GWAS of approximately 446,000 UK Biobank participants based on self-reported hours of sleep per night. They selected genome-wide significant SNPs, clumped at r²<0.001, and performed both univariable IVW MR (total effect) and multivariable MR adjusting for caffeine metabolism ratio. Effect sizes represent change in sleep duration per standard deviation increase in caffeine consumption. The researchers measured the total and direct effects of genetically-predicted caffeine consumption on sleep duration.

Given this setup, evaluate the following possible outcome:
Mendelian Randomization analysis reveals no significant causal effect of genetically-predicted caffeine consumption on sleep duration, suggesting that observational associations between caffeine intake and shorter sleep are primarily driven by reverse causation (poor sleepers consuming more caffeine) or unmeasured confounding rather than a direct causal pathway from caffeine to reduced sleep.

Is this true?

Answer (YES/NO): YES